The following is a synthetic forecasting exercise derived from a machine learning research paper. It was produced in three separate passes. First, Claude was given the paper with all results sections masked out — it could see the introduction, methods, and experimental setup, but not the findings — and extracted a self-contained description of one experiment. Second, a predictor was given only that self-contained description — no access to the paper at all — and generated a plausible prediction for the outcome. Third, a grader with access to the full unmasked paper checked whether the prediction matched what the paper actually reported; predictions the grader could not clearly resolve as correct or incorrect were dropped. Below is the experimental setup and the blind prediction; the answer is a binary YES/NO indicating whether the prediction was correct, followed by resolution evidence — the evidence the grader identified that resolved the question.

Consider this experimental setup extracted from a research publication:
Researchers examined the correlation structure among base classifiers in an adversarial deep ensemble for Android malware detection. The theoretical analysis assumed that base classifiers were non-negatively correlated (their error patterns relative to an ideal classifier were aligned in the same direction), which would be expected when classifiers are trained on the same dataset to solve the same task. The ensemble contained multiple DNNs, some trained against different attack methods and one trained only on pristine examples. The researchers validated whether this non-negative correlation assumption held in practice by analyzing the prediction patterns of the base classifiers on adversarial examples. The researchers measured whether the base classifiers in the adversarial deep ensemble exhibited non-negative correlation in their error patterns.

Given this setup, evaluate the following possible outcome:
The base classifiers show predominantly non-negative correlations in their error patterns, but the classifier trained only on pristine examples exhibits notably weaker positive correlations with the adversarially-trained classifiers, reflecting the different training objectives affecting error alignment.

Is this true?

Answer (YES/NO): NO